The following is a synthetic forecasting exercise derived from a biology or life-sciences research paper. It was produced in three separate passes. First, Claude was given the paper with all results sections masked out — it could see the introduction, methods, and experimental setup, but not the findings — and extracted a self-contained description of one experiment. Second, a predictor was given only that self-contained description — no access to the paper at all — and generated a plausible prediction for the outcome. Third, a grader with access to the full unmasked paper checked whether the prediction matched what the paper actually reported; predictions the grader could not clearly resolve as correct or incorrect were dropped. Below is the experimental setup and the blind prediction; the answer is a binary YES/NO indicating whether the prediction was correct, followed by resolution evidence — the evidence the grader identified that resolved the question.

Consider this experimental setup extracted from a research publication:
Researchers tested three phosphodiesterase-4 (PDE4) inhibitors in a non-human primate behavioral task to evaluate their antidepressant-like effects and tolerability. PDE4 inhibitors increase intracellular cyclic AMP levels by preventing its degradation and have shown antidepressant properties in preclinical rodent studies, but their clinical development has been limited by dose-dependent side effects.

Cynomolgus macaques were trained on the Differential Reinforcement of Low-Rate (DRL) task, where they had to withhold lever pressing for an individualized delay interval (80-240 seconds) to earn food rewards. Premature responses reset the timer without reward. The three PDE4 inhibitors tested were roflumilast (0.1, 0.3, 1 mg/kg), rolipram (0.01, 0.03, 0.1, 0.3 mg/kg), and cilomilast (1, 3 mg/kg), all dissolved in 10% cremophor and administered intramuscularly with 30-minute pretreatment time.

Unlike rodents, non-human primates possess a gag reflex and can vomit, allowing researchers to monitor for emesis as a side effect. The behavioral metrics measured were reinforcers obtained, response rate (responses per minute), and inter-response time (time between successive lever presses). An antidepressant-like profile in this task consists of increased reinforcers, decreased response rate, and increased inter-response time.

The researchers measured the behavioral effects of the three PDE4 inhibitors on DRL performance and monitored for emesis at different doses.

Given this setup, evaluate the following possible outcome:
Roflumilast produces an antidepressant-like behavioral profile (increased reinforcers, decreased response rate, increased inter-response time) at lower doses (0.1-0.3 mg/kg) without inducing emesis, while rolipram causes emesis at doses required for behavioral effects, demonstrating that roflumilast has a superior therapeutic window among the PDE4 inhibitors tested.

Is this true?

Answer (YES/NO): NO